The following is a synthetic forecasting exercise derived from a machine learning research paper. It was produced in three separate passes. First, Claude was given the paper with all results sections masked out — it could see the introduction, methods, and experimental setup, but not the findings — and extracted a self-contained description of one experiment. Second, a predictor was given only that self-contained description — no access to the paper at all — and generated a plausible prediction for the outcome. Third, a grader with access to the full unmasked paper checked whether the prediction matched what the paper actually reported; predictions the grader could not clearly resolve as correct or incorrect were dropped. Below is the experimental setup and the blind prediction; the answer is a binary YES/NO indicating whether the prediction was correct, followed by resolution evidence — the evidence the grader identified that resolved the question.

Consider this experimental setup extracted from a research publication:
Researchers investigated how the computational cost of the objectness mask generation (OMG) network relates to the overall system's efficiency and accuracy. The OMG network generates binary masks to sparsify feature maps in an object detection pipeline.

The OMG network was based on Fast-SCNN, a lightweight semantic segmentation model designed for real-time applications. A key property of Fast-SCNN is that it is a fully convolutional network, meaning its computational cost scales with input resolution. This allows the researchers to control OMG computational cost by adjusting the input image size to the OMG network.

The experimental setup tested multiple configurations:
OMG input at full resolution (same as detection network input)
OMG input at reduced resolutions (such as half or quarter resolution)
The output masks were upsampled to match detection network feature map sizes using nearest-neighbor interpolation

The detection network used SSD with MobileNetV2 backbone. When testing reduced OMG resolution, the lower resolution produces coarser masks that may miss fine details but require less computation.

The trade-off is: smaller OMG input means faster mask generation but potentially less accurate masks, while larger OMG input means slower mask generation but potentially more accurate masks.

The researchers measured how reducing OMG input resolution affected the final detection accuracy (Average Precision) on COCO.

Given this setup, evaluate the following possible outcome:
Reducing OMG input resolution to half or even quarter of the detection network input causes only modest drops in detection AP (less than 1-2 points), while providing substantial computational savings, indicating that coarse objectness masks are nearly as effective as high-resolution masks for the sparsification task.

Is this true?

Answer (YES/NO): YES